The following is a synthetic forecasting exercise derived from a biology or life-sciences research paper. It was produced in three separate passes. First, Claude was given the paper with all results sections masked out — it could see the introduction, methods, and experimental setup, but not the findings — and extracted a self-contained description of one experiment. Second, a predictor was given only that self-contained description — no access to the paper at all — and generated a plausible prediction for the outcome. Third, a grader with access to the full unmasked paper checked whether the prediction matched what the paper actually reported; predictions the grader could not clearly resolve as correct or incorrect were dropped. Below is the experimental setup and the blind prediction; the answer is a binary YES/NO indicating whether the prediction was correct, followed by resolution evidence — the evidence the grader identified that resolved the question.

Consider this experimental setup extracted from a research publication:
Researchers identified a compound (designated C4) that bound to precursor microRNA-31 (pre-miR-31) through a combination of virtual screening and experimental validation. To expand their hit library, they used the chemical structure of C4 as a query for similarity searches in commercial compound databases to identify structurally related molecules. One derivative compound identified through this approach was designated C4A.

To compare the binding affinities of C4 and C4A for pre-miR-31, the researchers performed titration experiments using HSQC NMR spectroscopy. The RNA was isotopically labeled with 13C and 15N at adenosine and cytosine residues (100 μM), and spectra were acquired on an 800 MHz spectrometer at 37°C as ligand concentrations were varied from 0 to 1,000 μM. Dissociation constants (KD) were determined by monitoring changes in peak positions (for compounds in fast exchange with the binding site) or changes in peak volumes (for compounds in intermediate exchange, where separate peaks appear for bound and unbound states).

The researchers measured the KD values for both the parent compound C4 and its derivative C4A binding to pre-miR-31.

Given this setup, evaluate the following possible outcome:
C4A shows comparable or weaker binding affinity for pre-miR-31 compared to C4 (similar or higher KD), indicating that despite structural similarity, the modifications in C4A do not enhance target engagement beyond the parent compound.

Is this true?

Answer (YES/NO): NO